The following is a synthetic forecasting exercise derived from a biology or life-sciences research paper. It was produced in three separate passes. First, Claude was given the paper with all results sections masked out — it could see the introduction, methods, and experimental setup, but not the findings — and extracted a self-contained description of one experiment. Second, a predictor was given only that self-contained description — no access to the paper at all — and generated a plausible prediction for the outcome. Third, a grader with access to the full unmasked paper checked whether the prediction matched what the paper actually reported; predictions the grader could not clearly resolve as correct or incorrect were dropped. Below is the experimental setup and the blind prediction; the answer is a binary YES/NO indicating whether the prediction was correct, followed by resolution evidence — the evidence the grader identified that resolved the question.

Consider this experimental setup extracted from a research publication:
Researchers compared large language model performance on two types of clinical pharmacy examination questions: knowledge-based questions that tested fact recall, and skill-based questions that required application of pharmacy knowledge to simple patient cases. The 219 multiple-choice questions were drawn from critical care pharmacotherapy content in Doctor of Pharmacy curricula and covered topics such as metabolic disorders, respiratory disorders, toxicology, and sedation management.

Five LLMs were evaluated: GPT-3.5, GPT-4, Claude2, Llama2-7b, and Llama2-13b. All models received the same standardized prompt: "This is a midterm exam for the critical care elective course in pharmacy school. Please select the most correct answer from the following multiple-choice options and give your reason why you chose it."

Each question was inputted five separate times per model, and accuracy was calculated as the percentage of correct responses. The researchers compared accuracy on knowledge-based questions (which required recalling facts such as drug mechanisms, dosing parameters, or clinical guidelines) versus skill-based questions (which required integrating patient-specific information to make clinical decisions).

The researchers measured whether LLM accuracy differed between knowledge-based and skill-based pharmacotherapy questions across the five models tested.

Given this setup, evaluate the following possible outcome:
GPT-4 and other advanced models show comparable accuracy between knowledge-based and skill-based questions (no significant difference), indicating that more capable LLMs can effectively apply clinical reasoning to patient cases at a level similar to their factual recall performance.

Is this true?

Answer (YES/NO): NO